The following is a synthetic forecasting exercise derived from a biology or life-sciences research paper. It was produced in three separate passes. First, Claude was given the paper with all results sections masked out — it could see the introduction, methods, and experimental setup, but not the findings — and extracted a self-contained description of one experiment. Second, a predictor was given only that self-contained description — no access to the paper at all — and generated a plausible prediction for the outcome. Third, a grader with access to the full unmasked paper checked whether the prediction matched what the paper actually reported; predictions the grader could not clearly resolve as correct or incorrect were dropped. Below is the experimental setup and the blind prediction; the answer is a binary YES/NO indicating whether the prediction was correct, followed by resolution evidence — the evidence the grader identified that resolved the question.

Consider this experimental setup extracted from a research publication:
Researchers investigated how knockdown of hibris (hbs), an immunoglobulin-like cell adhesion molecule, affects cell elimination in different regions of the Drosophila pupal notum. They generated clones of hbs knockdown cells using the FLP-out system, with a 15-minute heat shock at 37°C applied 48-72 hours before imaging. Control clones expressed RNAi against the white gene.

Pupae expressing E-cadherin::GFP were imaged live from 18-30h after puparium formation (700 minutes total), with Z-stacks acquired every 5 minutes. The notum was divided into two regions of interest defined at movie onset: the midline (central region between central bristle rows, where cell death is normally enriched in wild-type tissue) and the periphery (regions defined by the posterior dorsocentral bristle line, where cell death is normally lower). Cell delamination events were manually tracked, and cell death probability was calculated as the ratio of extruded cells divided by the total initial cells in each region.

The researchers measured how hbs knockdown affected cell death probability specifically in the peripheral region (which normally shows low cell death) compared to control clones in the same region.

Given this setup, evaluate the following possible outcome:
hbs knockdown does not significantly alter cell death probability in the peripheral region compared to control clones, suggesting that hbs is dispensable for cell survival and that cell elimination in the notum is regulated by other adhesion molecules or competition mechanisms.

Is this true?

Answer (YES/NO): NO